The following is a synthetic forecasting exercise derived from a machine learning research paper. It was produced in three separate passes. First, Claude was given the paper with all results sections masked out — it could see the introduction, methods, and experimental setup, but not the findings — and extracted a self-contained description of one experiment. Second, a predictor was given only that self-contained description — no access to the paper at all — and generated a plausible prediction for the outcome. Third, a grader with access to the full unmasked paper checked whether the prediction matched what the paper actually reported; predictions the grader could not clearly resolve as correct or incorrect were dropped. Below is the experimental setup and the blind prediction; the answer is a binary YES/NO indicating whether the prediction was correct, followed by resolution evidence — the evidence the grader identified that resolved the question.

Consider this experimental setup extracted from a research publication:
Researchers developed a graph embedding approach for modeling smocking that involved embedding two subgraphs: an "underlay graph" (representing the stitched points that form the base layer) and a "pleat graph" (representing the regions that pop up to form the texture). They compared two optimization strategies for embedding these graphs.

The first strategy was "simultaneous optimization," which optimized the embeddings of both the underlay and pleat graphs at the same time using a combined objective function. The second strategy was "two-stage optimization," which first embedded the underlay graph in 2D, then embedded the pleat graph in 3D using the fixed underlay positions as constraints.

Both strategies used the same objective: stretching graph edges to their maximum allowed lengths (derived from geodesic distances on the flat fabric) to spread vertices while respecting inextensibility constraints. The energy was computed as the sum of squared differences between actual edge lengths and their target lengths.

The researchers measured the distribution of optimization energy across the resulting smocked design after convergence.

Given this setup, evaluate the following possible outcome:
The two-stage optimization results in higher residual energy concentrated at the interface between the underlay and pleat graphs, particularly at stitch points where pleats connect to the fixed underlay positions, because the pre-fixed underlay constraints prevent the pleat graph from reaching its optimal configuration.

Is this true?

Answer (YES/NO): NO